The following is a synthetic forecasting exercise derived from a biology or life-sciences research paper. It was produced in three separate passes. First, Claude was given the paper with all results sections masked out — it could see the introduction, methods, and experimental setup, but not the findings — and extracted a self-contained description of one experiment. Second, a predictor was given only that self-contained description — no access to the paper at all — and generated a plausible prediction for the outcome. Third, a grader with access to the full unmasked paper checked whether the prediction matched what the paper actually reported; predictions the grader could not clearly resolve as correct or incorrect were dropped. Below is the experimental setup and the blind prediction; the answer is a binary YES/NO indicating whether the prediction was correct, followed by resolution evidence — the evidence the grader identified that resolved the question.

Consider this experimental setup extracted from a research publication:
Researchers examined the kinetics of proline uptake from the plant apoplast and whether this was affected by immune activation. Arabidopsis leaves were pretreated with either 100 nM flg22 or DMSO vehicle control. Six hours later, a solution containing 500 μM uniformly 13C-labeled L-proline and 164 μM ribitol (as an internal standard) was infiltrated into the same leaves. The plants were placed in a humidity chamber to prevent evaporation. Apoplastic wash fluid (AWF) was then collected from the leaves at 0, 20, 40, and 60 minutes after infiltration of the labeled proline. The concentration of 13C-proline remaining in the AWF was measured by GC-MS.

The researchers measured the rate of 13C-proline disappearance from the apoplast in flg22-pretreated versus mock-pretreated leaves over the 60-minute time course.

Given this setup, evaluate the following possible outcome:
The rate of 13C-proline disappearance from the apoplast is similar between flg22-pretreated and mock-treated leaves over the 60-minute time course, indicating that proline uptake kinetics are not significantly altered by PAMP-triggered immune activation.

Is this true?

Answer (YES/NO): NO